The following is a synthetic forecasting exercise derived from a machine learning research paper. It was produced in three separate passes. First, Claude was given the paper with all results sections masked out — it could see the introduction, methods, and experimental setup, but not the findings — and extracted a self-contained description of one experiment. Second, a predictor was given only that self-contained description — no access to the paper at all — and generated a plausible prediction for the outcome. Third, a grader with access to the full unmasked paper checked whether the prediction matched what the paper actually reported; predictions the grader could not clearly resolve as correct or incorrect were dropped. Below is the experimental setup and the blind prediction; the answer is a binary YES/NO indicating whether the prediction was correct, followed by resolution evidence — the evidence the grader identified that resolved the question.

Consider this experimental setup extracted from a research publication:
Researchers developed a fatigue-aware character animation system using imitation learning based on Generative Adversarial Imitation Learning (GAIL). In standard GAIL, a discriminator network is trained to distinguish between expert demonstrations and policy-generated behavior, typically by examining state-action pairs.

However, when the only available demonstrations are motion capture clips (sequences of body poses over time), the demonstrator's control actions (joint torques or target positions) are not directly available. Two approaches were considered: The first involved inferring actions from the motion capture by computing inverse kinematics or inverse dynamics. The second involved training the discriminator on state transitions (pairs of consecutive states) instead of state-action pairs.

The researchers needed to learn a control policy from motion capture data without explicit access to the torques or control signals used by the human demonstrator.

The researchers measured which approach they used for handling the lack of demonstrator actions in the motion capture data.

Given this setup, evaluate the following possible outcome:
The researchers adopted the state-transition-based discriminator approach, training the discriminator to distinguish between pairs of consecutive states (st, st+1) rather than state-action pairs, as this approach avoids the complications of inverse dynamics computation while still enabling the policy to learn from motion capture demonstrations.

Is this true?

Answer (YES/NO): YES